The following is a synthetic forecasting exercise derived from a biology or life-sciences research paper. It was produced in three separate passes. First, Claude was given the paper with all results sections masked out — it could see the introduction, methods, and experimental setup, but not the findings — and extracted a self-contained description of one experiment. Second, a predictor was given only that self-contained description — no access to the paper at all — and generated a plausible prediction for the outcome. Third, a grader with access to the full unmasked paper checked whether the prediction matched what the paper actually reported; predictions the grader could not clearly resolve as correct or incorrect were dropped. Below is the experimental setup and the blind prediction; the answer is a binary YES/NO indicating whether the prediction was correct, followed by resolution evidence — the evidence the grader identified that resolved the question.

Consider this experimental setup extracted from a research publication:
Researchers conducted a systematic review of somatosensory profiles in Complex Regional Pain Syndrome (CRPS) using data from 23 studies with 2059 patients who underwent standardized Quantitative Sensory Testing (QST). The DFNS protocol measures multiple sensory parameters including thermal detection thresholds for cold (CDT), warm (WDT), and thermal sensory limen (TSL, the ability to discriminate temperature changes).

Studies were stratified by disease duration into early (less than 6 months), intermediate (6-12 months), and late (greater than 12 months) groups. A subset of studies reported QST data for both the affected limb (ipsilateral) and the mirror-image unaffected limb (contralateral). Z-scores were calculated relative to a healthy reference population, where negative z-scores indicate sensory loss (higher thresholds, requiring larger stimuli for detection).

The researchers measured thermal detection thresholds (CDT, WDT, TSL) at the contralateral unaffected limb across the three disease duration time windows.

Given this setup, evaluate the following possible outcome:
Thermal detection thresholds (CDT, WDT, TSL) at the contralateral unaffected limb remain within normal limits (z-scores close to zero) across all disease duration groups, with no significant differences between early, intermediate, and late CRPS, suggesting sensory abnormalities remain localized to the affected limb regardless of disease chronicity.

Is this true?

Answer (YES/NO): NO